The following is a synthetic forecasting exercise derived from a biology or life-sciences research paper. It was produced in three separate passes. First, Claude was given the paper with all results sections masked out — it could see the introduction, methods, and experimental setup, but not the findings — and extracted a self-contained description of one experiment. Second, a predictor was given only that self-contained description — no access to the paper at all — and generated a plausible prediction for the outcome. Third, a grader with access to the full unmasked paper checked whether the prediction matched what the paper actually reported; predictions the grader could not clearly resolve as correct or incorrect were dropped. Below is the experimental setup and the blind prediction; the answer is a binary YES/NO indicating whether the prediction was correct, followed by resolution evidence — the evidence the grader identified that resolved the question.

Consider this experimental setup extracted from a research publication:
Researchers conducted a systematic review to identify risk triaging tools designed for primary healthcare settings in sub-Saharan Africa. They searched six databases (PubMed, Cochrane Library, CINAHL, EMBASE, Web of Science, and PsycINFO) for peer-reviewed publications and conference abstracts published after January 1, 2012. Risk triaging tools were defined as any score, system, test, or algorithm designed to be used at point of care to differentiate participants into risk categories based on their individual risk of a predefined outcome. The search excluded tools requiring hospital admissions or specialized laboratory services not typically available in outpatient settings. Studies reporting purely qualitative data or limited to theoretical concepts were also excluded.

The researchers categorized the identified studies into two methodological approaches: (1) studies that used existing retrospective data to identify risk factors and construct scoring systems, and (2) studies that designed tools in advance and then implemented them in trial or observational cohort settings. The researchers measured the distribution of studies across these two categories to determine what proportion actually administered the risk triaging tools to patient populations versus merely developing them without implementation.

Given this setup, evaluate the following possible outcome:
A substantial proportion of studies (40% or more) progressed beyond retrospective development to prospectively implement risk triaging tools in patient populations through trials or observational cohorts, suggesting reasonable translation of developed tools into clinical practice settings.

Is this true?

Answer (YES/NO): NO